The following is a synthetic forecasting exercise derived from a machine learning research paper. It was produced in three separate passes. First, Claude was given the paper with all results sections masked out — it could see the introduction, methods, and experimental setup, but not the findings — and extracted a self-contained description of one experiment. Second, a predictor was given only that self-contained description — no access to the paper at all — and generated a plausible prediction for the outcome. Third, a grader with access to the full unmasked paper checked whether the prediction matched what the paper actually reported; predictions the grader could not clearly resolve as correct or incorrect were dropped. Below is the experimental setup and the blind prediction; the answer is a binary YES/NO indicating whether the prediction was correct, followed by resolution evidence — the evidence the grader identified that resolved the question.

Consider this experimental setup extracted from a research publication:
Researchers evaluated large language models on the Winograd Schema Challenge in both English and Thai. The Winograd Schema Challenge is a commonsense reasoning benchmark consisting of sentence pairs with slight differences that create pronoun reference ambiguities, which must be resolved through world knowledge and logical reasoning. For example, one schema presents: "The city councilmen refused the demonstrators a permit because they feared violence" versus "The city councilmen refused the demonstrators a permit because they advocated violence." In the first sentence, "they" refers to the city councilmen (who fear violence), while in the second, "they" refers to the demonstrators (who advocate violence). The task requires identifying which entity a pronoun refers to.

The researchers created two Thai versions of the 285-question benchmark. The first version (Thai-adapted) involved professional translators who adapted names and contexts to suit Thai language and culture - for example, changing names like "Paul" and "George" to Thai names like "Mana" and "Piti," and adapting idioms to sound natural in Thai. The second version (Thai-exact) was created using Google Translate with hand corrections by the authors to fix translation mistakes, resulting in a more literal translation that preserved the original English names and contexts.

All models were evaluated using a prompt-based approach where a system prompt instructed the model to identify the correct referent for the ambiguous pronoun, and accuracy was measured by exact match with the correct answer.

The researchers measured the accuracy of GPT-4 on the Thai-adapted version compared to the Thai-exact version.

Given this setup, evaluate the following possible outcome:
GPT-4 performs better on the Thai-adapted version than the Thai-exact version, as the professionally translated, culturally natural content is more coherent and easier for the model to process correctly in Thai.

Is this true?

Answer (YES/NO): NO